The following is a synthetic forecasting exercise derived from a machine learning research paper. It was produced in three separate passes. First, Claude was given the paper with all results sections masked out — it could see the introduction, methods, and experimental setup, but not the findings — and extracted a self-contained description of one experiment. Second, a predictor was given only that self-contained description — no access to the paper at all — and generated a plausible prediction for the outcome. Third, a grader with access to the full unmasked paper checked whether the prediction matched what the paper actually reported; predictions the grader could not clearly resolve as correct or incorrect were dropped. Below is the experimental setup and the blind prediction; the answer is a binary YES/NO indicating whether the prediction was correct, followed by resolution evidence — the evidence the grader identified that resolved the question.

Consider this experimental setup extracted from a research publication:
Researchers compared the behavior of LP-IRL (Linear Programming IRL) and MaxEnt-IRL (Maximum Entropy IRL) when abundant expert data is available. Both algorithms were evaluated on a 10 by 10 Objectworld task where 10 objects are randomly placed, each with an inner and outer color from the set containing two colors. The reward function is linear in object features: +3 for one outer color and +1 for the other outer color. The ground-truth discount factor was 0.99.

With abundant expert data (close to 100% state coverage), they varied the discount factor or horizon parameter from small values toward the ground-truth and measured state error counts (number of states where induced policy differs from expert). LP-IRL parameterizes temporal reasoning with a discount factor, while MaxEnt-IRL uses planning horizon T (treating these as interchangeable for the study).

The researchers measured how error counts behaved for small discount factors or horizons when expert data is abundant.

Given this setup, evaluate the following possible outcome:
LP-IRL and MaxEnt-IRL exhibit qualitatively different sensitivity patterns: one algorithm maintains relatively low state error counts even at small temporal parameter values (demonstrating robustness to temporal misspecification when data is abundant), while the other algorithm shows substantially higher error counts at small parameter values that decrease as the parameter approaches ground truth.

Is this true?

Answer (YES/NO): NO